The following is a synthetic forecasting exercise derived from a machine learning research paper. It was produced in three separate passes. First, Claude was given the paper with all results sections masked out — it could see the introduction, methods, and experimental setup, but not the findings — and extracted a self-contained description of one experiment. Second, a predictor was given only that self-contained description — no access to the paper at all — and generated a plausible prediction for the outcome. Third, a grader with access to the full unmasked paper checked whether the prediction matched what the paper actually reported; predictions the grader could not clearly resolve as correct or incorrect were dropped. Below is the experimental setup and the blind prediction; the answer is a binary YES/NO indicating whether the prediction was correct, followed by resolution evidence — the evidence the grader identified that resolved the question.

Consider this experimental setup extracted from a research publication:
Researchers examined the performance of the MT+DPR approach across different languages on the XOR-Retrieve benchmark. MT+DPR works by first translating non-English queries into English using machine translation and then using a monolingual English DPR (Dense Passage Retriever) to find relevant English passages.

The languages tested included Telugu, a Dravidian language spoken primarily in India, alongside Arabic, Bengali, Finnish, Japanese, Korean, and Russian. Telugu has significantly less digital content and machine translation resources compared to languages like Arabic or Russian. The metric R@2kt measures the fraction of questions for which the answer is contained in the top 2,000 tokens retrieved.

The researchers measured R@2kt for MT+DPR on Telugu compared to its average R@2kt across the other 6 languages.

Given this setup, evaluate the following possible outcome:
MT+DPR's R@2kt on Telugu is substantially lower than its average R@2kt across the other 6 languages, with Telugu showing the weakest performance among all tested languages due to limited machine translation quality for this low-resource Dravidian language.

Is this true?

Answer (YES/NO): YES